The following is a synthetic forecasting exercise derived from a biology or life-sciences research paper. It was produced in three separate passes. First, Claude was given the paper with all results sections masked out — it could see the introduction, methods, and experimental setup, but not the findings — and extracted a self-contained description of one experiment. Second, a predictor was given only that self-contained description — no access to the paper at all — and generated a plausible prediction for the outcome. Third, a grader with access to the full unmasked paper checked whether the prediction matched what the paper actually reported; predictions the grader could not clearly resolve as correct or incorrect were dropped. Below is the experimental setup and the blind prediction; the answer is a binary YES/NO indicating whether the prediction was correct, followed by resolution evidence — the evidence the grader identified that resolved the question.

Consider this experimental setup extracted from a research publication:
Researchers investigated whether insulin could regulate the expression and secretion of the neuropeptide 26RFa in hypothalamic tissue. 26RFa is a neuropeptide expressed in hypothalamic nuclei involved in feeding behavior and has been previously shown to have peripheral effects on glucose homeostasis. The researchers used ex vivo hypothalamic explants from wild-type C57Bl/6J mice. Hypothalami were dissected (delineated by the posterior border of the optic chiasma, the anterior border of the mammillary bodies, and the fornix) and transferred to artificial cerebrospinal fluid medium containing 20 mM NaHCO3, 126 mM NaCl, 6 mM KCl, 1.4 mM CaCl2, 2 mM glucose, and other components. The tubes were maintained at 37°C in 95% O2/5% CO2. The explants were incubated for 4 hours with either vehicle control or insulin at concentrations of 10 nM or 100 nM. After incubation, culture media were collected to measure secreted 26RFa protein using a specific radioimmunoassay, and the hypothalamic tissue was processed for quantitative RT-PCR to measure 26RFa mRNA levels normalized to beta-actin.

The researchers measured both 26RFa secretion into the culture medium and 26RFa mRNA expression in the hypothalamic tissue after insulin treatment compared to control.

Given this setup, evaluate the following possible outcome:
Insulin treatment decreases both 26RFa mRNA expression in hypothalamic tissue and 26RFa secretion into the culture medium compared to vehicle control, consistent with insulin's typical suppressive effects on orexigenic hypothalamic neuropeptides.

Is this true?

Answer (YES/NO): NO